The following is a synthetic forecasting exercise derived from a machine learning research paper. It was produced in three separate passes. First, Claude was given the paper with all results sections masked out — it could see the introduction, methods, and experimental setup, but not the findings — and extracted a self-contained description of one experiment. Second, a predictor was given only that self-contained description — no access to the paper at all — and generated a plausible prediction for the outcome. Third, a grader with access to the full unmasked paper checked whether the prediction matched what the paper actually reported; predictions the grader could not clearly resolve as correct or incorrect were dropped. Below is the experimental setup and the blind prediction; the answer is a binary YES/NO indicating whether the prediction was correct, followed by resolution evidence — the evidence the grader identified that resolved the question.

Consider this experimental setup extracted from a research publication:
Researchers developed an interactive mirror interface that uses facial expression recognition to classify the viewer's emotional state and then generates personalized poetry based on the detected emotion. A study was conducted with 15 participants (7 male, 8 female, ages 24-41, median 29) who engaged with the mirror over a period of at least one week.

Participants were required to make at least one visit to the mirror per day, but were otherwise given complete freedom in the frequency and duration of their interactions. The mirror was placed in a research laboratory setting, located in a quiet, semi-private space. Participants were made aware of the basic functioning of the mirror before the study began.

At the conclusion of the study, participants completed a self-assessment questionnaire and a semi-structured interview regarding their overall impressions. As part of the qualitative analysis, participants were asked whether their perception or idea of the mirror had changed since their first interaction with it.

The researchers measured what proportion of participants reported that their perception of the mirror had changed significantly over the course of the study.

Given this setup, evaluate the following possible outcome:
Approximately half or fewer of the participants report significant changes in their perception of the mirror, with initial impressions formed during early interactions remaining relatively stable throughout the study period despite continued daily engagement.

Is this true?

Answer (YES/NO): NO